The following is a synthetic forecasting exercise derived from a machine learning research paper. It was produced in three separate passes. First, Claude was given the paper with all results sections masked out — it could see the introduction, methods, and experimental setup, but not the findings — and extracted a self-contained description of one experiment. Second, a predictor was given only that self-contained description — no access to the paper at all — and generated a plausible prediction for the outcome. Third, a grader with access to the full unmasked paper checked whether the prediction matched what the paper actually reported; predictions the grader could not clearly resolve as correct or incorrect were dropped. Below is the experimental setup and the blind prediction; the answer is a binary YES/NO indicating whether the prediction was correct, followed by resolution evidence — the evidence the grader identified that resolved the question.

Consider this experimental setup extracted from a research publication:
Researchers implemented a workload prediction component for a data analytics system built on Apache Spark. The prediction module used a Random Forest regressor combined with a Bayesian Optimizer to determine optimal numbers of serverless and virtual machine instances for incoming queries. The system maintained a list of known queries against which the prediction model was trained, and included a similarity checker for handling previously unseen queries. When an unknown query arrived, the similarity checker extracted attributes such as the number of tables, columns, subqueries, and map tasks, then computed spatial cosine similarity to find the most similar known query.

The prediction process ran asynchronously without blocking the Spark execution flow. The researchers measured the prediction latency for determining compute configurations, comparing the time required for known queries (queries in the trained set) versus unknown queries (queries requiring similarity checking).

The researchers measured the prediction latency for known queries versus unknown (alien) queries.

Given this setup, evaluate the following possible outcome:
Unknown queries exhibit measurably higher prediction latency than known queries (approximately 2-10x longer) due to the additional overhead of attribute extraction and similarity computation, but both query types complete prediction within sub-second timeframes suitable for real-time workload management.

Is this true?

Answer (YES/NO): NO